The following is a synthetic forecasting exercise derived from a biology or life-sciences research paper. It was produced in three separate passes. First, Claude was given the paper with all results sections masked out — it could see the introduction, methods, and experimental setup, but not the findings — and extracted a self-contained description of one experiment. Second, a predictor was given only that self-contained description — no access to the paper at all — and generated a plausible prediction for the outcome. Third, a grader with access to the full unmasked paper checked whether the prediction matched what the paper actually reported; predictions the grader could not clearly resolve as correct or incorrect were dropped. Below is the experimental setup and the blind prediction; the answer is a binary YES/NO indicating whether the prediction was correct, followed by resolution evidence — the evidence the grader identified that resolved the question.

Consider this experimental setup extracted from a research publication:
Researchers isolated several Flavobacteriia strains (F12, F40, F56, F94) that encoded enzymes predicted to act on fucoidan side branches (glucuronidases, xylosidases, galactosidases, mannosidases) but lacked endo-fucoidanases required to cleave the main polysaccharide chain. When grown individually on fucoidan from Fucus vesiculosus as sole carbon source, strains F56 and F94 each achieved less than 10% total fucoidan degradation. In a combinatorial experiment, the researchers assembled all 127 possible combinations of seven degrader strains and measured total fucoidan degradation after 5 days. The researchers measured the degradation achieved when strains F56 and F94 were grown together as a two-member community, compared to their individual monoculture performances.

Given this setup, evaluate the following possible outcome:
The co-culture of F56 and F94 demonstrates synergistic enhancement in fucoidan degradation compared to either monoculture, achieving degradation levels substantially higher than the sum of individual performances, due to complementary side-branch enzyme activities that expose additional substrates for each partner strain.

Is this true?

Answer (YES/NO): NO